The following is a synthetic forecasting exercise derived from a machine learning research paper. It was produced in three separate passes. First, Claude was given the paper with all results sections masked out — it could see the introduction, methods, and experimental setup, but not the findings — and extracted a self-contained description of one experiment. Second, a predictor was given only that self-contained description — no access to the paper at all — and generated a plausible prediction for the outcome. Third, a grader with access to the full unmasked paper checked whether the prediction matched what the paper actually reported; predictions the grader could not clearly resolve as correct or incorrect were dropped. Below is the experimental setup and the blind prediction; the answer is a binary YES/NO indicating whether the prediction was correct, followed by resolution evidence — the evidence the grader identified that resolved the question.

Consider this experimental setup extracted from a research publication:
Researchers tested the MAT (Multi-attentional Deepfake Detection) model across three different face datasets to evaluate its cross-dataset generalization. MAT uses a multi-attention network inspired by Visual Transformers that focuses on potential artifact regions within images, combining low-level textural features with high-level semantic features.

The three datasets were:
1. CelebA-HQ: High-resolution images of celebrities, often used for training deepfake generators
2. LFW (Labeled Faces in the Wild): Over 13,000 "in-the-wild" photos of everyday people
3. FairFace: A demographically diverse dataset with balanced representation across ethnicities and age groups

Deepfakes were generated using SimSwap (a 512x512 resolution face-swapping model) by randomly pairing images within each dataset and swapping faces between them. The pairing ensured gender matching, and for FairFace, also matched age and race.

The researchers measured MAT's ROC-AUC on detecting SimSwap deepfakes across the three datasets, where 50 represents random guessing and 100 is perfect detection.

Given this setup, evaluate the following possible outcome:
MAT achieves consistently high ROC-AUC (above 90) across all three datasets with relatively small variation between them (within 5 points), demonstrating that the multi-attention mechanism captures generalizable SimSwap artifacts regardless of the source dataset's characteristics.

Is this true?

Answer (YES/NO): NO